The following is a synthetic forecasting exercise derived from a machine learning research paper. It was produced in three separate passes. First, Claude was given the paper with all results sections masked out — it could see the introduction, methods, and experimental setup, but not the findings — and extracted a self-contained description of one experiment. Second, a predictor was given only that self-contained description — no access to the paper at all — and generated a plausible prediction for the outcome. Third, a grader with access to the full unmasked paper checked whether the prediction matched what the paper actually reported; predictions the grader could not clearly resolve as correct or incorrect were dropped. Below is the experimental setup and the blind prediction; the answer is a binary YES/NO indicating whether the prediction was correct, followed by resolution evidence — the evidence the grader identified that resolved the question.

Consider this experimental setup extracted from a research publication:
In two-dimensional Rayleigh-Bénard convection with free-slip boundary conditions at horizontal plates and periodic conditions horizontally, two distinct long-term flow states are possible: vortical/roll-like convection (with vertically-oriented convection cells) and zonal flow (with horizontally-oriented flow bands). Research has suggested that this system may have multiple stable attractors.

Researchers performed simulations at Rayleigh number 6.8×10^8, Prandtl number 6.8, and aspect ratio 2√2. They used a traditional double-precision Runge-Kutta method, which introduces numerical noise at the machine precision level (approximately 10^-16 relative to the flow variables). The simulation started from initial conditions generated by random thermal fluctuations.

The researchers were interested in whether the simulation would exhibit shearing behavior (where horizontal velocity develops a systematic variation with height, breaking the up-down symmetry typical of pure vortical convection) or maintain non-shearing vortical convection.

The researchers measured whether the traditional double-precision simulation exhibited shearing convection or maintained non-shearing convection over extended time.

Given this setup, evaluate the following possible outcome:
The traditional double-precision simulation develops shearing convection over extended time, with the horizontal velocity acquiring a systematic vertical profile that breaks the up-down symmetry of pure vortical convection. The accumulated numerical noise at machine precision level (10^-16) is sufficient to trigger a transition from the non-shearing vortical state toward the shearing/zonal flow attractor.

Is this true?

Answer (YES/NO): YES